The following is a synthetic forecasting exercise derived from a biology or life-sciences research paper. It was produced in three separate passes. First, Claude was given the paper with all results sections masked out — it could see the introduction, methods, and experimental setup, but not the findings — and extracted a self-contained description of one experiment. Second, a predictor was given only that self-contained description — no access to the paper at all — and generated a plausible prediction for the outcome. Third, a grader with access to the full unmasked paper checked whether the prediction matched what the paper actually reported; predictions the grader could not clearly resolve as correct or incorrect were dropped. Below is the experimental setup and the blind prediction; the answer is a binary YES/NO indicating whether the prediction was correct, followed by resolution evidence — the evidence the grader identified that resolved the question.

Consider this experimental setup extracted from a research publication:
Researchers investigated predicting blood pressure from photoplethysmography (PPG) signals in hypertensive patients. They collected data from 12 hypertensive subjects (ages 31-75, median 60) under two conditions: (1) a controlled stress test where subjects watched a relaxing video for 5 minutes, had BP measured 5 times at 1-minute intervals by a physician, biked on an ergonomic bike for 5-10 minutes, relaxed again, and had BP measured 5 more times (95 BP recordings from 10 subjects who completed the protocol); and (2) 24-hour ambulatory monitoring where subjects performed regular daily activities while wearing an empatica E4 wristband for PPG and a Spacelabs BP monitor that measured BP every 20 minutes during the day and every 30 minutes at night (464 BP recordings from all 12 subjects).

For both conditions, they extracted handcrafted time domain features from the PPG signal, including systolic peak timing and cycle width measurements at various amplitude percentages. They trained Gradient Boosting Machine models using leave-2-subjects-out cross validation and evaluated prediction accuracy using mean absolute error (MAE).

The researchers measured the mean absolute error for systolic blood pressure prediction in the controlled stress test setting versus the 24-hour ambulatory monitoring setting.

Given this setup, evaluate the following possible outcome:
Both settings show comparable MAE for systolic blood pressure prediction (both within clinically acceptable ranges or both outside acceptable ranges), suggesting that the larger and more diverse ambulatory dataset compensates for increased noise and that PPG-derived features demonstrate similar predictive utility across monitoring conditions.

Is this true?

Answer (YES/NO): NO